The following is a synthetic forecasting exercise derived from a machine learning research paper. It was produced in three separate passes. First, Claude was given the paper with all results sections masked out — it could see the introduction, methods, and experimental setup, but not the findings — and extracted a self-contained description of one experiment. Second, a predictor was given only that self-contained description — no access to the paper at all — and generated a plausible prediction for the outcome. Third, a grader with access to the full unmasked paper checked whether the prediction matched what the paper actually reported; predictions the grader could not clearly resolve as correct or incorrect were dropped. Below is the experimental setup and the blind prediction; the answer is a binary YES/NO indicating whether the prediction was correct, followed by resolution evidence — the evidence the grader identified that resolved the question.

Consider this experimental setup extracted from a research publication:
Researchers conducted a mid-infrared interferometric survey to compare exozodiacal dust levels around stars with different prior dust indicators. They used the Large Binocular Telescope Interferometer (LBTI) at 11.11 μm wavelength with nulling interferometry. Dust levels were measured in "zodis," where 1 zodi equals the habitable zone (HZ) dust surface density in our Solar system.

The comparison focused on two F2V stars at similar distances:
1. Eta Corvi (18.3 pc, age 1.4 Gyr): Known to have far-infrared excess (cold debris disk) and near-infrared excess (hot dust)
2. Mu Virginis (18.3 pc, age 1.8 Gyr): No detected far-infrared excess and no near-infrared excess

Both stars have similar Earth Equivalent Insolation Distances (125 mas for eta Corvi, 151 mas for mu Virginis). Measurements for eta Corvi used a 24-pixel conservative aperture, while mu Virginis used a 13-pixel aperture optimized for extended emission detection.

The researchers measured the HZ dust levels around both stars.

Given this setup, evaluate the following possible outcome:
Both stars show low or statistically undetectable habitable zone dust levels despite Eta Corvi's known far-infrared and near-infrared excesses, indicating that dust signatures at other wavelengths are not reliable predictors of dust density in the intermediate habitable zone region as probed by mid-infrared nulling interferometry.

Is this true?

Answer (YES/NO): NO